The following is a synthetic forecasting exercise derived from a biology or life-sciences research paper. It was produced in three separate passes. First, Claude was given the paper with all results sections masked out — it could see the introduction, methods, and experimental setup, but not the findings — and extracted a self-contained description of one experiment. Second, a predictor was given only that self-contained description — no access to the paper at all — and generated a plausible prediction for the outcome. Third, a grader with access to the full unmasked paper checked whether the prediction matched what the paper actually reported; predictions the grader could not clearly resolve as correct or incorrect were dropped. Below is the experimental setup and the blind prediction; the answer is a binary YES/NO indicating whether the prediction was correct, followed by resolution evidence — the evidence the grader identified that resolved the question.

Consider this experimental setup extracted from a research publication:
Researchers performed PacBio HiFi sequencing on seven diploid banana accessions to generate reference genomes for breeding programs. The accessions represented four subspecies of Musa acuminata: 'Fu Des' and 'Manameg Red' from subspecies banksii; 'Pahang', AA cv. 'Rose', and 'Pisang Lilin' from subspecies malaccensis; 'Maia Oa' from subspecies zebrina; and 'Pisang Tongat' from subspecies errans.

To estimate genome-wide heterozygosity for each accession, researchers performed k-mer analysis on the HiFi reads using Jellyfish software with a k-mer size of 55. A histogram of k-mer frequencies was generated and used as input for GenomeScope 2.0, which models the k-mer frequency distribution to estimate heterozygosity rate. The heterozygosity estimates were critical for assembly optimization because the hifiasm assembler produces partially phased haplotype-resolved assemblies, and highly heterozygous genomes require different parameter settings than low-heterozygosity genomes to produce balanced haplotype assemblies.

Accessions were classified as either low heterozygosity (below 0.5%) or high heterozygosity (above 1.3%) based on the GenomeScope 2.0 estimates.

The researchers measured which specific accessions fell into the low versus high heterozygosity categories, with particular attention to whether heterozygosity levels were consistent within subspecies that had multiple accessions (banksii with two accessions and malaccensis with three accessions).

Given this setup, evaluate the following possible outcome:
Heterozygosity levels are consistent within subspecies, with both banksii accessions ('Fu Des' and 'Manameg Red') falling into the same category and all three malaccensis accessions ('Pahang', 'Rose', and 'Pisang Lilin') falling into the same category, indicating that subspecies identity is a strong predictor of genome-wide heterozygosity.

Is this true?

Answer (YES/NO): NO